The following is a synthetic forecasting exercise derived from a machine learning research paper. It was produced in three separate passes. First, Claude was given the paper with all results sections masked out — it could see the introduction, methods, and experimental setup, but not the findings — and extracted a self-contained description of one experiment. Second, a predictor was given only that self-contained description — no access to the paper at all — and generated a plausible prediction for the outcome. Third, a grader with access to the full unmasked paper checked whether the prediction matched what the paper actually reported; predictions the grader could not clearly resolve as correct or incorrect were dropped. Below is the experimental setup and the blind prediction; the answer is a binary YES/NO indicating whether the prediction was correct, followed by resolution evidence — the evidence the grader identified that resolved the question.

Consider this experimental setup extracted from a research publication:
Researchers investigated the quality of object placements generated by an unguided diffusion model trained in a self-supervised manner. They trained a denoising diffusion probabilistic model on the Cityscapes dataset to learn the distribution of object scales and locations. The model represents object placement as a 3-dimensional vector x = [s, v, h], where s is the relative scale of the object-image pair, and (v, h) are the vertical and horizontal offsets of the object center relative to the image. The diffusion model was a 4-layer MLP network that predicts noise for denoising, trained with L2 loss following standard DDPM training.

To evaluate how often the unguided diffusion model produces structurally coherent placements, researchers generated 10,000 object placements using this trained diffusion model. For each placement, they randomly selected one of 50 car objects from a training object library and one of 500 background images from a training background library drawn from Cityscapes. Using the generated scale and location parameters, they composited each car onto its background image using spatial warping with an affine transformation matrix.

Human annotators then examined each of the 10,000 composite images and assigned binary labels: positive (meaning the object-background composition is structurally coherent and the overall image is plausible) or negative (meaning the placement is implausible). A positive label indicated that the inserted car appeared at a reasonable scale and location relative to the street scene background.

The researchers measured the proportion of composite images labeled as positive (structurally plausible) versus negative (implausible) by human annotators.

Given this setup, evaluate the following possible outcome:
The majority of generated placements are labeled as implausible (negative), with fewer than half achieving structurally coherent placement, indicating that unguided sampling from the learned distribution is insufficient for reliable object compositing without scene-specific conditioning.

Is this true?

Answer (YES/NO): YES